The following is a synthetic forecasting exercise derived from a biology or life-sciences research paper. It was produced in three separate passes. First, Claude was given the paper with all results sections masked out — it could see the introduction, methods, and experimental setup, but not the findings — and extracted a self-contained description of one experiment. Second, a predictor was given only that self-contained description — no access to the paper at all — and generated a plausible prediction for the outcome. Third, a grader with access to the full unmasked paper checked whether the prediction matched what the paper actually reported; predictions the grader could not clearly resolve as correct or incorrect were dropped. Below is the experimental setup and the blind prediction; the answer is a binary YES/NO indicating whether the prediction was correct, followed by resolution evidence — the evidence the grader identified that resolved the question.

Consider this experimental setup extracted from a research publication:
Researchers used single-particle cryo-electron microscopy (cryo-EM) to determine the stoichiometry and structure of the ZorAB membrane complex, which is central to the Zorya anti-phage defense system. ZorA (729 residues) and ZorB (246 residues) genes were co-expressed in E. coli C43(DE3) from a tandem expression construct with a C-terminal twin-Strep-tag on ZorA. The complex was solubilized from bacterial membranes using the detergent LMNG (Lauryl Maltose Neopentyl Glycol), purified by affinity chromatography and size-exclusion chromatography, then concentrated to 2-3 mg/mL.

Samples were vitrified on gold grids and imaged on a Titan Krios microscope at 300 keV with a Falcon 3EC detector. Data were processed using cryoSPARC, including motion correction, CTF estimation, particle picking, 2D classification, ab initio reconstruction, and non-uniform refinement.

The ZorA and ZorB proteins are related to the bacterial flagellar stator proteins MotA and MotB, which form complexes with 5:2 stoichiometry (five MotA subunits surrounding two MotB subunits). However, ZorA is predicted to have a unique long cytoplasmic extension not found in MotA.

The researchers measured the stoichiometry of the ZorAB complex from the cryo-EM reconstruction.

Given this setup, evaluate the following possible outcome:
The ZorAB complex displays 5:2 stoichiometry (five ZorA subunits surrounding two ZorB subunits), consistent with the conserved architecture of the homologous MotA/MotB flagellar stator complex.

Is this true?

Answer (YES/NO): YES